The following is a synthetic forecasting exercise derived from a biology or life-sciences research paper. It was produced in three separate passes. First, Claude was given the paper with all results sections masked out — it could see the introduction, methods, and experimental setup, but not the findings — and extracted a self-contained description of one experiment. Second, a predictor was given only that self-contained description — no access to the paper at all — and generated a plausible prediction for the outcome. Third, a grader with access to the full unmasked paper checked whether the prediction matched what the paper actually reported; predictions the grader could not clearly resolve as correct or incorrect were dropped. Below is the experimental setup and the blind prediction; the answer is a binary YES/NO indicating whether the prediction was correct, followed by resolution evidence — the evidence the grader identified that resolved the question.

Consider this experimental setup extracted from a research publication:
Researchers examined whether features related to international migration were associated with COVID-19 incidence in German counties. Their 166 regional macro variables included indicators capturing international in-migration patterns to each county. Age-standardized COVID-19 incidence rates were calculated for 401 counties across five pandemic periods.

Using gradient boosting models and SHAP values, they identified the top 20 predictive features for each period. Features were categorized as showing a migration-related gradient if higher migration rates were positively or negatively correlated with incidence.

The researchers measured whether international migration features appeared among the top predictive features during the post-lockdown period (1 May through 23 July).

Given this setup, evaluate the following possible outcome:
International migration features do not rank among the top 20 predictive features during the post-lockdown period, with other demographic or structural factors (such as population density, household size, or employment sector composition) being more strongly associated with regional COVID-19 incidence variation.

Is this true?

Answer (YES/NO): NO